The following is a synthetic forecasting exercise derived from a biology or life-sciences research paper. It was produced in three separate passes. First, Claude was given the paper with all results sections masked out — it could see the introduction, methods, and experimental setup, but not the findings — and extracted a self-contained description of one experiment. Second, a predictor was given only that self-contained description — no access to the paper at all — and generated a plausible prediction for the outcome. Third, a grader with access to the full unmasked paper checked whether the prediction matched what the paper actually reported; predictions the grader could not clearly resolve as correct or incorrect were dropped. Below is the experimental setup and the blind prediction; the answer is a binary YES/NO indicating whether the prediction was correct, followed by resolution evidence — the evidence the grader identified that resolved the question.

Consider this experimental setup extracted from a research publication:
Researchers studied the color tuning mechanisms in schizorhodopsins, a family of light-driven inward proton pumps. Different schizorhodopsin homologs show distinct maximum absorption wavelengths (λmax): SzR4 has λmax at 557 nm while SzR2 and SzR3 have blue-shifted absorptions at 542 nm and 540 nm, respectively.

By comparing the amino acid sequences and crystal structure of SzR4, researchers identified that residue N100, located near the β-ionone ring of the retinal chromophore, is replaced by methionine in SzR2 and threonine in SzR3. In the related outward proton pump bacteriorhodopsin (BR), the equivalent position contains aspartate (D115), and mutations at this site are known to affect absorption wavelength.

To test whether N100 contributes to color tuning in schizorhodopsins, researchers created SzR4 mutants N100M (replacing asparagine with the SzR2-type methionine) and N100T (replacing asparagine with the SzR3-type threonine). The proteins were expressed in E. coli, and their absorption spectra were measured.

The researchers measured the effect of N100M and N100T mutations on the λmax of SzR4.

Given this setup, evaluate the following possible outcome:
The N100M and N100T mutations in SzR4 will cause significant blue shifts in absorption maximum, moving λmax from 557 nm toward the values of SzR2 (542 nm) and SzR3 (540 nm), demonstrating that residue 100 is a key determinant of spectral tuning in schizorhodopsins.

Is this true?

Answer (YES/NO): NO